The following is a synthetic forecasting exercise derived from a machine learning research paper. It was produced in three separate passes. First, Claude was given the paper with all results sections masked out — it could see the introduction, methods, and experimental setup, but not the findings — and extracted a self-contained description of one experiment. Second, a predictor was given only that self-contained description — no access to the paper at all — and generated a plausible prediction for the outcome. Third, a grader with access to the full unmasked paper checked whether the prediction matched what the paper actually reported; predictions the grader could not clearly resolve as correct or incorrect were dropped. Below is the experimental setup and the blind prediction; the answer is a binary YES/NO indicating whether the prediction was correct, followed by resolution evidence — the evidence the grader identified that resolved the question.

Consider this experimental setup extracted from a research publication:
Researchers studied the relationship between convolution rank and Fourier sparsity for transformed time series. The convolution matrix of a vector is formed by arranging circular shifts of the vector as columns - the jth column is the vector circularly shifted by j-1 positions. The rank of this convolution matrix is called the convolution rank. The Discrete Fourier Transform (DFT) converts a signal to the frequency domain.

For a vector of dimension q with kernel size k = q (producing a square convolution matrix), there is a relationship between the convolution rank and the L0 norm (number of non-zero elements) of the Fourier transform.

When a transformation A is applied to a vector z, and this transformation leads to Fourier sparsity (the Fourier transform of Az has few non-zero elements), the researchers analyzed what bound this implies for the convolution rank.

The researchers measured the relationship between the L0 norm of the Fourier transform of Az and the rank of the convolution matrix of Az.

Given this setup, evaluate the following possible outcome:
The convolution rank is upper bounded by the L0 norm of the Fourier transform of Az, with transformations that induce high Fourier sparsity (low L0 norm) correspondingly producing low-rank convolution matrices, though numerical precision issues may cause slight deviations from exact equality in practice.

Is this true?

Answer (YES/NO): YES